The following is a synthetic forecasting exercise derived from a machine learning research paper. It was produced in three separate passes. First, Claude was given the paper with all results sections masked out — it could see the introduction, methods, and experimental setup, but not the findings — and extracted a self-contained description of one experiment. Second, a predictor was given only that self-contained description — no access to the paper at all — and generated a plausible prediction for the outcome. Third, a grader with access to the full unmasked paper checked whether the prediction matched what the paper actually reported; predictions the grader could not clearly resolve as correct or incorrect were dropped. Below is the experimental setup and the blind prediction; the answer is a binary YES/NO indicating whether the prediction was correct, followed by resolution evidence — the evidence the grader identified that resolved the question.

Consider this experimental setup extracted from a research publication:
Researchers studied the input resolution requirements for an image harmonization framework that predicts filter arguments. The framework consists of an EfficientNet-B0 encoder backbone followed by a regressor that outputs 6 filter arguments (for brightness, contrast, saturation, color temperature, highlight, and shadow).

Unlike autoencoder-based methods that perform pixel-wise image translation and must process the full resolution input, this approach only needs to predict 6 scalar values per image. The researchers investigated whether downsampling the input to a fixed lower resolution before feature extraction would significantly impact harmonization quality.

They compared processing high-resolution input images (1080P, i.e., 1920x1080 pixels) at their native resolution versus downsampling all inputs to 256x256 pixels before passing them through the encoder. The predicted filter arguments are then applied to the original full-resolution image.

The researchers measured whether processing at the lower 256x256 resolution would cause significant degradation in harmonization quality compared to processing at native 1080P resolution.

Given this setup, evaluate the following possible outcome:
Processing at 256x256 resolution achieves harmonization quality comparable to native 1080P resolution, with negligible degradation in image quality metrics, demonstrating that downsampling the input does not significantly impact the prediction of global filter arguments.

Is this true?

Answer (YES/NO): YES